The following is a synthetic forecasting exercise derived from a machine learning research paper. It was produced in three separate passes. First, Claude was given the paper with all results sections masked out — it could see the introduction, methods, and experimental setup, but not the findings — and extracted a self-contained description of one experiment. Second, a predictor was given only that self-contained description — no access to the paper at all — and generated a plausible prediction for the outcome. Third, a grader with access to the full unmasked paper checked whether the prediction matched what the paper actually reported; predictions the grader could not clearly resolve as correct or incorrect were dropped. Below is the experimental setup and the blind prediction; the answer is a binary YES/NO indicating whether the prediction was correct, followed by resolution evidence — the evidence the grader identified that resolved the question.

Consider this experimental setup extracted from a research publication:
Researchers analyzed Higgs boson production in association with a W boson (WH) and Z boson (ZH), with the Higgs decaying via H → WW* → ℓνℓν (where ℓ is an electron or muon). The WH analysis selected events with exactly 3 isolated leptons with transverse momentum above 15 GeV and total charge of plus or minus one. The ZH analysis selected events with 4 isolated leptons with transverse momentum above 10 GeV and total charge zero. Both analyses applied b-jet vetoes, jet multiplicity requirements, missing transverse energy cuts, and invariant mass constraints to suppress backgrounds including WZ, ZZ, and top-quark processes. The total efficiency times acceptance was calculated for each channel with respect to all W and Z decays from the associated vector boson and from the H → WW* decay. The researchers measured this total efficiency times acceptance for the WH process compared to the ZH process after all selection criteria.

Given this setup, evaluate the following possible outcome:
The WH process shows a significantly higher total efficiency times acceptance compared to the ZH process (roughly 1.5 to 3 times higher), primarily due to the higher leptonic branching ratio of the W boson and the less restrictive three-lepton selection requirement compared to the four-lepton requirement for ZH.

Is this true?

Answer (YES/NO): YES